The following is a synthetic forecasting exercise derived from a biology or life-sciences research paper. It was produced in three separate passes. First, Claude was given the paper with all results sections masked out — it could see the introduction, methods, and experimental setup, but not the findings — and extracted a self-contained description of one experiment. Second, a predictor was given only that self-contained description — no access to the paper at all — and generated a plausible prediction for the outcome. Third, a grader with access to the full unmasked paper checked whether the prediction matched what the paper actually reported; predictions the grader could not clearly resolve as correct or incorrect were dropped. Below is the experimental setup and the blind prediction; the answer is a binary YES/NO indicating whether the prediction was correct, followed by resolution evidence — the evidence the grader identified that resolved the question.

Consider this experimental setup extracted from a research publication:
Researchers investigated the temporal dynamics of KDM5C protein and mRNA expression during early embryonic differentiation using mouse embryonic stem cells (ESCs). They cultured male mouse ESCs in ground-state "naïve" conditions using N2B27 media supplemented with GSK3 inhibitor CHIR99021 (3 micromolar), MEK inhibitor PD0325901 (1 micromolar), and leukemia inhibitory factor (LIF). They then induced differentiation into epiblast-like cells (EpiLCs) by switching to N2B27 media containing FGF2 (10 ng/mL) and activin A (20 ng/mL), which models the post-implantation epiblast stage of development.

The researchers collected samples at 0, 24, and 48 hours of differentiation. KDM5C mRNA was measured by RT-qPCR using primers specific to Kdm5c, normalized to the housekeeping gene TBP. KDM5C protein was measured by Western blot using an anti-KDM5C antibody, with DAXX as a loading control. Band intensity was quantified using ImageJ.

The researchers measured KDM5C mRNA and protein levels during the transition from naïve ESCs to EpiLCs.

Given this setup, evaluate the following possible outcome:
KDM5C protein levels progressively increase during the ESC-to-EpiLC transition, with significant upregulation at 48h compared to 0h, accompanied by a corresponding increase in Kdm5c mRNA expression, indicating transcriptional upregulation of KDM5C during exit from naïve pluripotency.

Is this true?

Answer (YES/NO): NO